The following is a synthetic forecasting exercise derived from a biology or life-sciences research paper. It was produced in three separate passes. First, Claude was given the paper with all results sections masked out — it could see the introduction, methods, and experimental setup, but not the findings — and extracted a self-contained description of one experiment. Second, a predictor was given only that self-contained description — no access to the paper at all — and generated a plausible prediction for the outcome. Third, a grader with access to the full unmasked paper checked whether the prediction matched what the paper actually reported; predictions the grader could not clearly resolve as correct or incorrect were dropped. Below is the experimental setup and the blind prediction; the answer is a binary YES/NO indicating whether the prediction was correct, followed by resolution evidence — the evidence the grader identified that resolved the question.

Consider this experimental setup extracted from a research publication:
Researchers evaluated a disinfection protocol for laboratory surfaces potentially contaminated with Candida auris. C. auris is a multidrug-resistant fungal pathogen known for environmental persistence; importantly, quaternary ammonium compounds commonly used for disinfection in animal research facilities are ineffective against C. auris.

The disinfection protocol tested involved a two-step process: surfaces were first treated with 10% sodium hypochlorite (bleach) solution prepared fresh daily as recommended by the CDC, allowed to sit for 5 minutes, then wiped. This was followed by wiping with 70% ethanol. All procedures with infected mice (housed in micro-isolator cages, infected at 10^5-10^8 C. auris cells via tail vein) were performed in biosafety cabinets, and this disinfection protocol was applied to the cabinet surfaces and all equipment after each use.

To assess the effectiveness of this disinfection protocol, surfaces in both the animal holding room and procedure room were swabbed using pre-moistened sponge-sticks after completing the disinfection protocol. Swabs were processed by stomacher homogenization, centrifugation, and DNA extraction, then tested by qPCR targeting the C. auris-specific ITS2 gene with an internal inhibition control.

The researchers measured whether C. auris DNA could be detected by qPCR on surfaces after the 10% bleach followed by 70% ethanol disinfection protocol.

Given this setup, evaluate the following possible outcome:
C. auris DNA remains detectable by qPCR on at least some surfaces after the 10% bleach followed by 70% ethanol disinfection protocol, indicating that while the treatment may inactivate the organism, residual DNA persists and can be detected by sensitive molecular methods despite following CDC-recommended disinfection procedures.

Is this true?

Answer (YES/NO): NO